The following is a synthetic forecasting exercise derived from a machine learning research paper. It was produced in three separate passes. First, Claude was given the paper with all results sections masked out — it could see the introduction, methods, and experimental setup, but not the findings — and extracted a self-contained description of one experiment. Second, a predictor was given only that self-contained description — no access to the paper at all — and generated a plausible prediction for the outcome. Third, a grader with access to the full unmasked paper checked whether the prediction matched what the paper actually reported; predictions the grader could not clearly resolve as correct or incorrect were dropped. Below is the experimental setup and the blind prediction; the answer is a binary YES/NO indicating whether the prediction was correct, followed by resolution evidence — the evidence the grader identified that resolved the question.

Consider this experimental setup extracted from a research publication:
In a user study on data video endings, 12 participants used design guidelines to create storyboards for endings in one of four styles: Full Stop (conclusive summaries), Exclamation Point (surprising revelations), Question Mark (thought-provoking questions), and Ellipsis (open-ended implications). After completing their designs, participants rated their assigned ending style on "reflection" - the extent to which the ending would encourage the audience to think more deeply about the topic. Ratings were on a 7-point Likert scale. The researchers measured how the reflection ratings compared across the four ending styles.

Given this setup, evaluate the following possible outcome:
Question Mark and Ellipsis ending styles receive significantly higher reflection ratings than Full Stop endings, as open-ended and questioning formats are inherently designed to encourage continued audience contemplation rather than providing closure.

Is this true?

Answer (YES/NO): NO